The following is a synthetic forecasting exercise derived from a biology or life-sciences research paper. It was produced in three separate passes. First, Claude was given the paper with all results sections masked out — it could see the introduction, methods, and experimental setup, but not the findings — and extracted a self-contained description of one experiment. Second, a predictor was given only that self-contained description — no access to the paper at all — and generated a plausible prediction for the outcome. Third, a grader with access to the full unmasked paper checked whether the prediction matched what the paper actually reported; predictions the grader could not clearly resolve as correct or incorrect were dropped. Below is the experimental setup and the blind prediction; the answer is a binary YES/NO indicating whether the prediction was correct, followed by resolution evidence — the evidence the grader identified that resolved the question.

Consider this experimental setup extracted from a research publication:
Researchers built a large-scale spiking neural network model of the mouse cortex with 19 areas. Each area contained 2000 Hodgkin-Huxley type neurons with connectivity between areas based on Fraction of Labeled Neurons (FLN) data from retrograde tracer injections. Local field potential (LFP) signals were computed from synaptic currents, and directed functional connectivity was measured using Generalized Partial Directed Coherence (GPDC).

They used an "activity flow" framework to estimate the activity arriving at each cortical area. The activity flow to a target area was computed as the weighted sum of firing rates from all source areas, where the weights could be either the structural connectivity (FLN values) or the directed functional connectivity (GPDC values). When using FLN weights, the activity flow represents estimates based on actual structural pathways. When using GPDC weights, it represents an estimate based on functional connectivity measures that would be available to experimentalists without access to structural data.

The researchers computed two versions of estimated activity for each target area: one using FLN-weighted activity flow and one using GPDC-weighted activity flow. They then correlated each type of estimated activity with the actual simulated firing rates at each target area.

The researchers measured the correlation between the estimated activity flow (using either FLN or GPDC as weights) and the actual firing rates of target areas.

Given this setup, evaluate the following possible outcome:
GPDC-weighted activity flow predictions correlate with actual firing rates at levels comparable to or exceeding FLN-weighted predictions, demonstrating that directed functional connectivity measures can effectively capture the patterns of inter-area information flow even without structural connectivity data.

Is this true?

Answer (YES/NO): NO